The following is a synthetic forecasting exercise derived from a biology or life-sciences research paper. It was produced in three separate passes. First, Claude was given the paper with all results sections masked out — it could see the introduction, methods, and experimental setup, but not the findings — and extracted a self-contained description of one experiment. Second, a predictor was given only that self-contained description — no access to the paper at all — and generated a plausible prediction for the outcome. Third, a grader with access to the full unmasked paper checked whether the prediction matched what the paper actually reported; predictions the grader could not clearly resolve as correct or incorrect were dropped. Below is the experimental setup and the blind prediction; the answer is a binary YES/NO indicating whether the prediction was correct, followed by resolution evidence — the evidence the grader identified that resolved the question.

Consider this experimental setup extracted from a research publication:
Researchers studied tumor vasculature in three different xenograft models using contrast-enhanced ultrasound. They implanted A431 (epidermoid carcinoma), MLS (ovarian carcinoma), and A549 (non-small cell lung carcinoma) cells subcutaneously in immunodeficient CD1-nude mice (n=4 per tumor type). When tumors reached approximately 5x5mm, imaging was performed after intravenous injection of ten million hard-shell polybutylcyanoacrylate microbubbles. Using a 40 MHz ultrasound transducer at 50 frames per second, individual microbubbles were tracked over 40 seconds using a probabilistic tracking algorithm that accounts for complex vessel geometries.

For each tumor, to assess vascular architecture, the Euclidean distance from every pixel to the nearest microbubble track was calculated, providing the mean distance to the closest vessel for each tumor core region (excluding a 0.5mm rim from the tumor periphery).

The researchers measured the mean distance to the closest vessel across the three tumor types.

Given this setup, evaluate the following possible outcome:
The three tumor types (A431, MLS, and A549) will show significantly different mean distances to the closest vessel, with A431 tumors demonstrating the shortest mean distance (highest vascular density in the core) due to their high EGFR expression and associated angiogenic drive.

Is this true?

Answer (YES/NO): YES